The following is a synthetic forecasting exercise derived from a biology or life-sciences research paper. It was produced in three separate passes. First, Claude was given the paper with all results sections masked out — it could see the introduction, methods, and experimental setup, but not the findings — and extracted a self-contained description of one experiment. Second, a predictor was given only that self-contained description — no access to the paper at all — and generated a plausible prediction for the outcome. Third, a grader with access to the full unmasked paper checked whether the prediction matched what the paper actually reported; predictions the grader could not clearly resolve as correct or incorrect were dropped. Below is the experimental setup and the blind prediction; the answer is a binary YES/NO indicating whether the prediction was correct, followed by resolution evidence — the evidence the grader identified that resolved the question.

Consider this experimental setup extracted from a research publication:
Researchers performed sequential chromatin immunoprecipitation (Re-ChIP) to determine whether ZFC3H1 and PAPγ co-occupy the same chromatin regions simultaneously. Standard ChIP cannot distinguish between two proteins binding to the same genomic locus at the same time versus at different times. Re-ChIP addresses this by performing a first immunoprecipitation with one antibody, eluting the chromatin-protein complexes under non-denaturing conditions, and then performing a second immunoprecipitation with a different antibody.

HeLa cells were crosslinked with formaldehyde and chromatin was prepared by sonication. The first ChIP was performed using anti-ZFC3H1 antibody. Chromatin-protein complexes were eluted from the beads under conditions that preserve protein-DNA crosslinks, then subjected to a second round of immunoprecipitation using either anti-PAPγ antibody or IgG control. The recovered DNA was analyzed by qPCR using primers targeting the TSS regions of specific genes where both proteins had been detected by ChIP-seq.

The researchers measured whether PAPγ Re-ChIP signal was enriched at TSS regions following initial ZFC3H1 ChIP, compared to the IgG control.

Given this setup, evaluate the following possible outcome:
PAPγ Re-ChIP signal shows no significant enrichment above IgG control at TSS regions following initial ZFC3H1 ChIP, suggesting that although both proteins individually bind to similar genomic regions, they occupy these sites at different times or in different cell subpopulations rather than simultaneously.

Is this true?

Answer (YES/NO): NO